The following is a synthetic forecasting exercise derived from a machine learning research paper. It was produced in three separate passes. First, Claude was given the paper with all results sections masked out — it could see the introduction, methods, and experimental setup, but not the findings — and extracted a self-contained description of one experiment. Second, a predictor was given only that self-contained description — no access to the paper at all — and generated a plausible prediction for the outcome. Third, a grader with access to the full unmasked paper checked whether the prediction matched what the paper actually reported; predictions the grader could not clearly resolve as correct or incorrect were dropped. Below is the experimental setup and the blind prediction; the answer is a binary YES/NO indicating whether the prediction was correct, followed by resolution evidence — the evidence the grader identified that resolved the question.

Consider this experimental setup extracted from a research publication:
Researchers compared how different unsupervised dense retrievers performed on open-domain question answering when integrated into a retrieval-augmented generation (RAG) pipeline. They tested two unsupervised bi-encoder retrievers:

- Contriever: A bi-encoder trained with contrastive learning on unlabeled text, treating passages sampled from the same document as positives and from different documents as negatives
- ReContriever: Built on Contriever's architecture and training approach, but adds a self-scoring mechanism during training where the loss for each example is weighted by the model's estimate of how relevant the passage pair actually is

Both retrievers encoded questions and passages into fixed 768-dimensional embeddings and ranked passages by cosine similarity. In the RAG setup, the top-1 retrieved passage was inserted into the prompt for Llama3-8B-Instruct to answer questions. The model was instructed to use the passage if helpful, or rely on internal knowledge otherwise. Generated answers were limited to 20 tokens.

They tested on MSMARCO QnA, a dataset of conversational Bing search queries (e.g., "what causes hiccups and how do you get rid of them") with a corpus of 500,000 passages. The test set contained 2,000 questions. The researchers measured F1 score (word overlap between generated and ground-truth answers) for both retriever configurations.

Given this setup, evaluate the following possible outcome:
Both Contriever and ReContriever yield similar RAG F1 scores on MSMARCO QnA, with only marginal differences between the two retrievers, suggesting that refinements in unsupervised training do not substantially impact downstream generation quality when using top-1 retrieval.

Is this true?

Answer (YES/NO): YES